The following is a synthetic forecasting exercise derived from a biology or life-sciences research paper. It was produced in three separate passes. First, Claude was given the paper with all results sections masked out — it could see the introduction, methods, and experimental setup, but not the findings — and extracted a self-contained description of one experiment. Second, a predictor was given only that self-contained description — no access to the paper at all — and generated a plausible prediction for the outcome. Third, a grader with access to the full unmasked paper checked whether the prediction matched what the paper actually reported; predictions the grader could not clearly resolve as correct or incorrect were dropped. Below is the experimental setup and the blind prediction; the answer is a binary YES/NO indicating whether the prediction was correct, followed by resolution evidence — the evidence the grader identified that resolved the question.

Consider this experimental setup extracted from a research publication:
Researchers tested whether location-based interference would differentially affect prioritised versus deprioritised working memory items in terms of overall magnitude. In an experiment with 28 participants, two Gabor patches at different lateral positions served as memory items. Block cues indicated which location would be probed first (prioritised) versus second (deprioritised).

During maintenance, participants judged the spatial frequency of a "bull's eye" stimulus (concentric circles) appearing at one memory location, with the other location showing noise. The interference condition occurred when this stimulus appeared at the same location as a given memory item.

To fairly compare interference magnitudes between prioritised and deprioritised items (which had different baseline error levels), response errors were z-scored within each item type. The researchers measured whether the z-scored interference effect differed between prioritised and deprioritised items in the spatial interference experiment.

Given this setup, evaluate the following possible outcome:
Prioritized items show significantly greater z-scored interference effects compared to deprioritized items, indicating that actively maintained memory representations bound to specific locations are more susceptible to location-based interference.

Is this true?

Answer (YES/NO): NO